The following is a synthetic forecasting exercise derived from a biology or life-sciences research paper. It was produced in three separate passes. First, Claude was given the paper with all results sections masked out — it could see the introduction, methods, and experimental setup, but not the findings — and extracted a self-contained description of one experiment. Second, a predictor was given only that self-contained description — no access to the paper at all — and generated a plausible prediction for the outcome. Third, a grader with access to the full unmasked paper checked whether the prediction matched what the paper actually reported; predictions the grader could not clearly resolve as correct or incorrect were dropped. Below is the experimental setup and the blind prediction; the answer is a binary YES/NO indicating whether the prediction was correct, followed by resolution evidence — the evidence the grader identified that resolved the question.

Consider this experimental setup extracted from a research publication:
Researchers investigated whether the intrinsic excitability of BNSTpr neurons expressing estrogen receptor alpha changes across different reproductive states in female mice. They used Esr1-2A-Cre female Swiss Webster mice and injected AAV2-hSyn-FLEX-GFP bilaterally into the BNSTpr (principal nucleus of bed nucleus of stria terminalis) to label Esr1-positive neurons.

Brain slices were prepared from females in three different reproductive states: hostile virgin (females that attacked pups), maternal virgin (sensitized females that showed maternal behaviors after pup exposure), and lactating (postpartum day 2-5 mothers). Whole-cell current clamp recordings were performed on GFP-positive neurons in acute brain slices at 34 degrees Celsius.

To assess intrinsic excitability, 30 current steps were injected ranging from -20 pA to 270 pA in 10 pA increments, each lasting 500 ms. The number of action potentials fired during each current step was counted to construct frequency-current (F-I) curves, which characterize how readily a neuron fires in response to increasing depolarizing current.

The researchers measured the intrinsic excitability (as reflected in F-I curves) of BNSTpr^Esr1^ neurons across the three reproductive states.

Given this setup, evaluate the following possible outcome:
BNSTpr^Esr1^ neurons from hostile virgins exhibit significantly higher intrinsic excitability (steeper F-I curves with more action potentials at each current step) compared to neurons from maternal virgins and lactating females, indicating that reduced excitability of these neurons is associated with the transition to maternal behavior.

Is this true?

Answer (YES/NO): NO